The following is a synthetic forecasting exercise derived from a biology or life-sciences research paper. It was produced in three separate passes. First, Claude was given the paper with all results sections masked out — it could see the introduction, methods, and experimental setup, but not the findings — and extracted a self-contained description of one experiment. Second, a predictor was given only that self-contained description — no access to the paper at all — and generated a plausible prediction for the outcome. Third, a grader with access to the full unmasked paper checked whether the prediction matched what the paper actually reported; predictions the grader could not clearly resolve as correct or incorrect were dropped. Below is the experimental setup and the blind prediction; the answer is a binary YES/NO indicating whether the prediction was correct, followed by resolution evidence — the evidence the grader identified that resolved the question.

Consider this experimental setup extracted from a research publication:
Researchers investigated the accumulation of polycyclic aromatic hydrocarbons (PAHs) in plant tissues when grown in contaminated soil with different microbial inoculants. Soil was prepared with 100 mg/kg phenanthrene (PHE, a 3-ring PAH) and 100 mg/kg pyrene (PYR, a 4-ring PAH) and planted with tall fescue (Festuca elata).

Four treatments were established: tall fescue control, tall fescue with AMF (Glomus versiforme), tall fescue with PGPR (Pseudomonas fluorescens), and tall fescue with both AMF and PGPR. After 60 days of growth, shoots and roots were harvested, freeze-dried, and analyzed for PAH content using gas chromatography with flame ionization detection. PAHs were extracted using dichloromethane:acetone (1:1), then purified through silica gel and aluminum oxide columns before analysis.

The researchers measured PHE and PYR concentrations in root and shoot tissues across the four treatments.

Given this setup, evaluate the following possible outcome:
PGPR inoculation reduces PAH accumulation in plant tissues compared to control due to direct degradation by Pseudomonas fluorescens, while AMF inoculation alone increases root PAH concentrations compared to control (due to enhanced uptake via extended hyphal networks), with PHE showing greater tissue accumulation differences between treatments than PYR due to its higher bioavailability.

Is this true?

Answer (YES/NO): NO